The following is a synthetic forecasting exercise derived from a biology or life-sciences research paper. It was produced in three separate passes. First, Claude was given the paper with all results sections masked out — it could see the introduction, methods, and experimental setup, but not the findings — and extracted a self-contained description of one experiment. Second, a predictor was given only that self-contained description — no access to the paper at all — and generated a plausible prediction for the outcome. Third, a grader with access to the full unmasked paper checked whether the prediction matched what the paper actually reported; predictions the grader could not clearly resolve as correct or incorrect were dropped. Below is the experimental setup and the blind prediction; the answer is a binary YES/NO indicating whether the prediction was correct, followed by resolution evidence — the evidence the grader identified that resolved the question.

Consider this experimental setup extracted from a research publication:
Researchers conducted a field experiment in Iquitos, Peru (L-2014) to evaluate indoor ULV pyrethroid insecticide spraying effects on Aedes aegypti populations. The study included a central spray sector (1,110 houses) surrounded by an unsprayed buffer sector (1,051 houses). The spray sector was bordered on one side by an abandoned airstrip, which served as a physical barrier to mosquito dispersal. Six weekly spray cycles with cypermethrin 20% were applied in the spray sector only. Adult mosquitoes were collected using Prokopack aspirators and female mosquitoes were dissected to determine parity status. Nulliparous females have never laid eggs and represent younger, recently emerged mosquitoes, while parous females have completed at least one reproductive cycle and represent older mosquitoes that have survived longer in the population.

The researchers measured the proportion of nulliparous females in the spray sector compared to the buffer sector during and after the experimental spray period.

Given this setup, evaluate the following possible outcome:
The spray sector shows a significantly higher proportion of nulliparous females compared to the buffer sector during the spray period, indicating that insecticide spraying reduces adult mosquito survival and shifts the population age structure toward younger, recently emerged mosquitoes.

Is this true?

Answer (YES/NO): YES